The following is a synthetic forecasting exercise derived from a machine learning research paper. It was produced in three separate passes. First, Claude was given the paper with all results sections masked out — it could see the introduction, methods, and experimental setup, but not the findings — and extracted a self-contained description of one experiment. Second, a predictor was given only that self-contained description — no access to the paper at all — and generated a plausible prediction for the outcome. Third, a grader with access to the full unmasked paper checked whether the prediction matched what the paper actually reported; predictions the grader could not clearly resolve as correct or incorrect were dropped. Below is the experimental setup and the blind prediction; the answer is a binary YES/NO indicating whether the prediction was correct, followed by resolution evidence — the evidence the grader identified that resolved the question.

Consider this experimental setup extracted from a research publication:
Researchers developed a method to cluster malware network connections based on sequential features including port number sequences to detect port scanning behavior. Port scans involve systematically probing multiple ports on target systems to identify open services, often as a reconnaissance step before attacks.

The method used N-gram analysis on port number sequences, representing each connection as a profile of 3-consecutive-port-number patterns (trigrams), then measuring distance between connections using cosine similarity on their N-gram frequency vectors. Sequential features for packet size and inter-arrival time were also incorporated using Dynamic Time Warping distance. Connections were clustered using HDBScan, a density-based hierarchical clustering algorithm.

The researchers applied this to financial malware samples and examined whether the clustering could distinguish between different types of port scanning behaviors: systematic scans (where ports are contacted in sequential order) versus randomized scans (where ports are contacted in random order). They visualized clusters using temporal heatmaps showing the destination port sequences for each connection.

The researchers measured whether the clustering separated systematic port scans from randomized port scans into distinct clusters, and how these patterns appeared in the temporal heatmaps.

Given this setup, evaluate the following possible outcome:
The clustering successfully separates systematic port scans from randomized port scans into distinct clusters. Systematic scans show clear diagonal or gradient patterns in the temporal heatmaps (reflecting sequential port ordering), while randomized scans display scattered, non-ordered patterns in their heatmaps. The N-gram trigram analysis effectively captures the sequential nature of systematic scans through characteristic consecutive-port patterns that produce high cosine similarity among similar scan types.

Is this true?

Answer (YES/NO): NO